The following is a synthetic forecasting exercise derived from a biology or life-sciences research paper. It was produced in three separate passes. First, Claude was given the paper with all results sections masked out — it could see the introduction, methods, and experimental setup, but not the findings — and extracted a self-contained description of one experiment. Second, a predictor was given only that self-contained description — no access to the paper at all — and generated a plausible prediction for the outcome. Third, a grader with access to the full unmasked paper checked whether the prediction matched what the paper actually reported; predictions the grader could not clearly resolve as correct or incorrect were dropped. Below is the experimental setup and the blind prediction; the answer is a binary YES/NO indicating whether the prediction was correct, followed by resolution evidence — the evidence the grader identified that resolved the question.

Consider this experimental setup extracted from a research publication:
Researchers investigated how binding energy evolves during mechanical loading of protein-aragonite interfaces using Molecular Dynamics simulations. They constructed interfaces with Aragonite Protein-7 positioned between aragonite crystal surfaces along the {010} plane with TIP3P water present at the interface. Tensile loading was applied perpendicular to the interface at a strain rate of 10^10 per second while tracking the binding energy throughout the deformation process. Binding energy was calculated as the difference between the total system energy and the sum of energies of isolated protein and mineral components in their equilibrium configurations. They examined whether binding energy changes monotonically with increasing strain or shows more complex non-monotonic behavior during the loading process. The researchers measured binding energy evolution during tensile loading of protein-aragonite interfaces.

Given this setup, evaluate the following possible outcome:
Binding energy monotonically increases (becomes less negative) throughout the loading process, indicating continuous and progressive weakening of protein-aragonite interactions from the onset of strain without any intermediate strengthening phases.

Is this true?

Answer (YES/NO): YES